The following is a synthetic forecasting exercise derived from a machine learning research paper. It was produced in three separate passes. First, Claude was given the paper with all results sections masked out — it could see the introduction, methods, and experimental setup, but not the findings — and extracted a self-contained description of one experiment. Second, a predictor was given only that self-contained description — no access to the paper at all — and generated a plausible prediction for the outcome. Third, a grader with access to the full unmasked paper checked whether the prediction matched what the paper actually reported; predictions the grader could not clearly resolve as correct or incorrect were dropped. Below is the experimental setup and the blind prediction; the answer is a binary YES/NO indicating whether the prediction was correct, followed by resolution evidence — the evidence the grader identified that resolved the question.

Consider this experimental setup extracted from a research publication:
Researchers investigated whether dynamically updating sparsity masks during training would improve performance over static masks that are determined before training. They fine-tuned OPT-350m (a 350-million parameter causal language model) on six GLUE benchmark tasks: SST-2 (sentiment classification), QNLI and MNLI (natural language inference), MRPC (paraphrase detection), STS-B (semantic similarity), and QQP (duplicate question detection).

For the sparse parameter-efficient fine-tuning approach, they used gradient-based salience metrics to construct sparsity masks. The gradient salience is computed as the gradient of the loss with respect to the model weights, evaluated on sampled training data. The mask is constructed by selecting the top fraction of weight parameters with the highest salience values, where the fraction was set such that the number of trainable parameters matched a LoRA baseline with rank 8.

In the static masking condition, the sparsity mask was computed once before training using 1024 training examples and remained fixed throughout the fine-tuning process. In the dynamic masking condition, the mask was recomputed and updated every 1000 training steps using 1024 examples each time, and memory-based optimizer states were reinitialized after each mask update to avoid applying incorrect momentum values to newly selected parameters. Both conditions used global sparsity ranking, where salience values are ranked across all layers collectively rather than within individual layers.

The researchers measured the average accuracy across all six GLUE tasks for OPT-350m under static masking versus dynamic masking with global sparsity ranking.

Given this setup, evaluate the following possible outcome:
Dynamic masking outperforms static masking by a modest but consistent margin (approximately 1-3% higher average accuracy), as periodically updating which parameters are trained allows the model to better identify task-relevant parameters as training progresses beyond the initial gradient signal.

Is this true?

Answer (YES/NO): NO